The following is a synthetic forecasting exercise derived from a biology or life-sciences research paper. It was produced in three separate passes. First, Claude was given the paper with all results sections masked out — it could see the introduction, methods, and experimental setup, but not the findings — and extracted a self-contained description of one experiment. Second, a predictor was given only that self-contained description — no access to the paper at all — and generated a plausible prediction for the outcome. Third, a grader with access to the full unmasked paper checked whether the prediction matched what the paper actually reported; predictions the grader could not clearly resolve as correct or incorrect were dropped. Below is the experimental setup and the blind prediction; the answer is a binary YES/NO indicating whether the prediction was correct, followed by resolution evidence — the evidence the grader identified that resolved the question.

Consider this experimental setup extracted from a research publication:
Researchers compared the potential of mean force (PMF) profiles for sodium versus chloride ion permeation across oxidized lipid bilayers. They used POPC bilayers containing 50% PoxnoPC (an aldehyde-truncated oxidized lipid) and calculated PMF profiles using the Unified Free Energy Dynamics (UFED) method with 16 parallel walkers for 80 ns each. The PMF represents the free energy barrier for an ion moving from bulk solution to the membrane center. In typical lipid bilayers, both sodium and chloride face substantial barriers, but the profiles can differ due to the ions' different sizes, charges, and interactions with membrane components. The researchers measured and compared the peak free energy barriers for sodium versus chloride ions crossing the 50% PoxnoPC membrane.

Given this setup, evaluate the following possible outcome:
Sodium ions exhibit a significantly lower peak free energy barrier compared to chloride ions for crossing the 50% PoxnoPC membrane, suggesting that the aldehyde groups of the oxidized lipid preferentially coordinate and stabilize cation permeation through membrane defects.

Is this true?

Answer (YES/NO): YES